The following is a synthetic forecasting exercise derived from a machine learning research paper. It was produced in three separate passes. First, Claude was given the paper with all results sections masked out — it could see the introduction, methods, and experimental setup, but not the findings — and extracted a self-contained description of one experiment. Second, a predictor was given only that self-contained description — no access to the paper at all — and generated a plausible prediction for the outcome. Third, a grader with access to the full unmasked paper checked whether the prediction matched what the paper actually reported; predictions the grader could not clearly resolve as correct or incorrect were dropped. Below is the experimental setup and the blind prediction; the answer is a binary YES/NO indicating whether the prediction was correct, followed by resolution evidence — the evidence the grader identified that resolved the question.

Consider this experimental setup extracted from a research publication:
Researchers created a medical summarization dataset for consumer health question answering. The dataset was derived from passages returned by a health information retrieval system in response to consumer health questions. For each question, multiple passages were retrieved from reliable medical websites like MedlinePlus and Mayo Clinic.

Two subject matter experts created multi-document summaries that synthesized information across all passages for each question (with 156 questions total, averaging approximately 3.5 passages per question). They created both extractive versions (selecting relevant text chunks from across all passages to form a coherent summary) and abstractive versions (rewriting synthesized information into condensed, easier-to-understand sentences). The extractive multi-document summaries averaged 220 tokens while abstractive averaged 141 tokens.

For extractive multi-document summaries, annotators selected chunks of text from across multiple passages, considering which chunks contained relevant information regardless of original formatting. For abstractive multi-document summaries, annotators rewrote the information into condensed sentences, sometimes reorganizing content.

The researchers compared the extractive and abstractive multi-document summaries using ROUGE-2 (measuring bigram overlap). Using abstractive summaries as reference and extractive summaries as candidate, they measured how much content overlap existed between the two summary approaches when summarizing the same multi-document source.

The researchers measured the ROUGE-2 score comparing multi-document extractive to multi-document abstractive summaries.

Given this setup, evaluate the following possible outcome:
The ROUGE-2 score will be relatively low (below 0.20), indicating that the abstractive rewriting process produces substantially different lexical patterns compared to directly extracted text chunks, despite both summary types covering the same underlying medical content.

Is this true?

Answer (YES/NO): NO